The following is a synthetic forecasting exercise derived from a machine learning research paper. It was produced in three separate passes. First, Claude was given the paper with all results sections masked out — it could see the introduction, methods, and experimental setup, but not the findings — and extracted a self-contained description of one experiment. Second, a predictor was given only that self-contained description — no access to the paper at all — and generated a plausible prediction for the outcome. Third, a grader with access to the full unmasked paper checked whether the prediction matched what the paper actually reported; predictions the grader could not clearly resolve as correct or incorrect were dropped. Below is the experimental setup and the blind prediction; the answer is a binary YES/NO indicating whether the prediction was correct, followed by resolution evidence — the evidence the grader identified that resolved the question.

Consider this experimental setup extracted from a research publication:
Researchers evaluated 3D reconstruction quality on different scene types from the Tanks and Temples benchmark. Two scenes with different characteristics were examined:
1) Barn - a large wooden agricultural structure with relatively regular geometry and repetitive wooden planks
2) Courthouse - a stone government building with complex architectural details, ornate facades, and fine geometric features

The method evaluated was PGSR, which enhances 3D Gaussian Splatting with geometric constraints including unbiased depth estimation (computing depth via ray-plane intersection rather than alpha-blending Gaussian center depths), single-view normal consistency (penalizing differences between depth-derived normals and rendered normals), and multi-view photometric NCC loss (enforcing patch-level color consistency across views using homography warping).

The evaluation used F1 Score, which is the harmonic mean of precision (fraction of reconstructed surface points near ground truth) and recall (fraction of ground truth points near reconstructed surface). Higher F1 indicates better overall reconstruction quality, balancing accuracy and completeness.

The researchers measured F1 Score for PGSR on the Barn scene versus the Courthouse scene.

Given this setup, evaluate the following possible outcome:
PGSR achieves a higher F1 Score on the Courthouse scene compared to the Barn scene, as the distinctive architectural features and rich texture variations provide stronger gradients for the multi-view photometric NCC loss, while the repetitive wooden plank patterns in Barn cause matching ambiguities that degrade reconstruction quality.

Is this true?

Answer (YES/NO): NO